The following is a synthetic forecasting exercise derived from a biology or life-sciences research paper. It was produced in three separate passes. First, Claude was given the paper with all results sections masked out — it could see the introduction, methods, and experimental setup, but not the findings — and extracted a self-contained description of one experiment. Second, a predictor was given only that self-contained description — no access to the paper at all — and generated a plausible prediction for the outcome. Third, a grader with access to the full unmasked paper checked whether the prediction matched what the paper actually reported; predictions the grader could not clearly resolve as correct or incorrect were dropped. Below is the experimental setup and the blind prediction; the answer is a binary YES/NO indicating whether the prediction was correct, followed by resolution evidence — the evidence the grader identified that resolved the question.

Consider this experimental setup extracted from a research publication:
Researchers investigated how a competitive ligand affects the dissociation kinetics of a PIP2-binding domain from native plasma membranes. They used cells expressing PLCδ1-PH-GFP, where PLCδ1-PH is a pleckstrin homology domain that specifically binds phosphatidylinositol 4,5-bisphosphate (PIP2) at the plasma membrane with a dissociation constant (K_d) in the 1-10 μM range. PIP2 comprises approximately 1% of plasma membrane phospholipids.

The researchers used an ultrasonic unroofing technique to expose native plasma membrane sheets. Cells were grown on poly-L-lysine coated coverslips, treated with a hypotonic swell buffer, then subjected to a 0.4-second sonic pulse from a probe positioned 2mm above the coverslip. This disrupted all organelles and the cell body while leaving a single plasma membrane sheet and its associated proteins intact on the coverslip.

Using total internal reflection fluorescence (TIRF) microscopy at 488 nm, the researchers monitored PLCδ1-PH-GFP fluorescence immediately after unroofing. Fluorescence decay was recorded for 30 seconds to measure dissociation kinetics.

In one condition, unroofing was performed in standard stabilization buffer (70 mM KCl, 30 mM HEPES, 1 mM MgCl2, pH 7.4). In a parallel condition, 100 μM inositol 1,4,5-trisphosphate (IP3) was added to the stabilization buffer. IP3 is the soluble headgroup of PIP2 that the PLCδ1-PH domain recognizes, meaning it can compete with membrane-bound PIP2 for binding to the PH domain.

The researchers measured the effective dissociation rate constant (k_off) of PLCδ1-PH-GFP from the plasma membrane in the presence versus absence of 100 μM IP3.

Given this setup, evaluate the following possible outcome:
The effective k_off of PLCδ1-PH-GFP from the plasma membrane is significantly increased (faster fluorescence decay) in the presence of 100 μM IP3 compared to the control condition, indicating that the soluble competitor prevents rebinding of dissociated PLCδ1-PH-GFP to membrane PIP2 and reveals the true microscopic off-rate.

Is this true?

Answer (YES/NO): YES